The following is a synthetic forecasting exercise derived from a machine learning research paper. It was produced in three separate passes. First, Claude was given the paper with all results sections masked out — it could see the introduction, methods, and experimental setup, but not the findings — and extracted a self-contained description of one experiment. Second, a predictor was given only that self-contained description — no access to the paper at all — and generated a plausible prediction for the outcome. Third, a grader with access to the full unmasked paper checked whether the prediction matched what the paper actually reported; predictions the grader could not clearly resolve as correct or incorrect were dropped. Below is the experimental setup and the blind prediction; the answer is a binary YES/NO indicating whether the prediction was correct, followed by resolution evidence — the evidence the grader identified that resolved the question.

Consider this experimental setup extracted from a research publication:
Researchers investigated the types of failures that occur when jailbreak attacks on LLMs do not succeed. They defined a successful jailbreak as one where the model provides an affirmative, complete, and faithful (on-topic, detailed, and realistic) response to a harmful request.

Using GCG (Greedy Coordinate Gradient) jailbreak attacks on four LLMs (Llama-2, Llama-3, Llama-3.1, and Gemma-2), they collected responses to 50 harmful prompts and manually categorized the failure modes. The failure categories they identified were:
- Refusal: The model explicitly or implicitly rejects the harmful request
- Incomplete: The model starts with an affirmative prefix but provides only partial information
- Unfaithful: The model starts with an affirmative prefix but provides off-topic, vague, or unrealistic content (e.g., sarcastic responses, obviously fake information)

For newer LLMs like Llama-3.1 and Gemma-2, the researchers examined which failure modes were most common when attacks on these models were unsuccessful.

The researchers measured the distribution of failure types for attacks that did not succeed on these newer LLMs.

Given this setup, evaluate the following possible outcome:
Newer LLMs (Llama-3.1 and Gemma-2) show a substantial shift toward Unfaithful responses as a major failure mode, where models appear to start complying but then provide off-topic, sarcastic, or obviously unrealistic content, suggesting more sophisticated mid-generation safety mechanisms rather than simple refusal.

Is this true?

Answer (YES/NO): YES